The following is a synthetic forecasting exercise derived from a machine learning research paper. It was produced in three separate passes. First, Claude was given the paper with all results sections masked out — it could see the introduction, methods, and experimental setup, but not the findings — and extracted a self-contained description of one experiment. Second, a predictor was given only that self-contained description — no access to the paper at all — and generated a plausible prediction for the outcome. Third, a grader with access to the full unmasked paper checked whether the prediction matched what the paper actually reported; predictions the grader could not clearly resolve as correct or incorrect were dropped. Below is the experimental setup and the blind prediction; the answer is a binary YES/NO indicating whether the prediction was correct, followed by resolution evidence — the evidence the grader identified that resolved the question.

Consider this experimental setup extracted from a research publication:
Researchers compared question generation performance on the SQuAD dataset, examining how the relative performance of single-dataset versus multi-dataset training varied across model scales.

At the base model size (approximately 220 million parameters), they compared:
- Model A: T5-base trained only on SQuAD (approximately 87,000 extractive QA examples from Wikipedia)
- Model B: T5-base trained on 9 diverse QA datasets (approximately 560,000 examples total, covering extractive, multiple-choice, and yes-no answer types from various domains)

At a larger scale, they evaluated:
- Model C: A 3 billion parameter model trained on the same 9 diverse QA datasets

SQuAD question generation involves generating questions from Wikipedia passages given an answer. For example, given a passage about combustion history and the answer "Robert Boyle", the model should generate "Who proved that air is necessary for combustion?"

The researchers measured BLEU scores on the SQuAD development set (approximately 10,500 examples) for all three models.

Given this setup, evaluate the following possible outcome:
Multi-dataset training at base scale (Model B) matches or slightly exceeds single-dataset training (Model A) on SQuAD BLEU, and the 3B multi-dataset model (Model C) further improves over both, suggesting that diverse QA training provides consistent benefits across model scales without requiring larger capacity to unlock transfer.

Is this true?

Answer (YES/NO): NO